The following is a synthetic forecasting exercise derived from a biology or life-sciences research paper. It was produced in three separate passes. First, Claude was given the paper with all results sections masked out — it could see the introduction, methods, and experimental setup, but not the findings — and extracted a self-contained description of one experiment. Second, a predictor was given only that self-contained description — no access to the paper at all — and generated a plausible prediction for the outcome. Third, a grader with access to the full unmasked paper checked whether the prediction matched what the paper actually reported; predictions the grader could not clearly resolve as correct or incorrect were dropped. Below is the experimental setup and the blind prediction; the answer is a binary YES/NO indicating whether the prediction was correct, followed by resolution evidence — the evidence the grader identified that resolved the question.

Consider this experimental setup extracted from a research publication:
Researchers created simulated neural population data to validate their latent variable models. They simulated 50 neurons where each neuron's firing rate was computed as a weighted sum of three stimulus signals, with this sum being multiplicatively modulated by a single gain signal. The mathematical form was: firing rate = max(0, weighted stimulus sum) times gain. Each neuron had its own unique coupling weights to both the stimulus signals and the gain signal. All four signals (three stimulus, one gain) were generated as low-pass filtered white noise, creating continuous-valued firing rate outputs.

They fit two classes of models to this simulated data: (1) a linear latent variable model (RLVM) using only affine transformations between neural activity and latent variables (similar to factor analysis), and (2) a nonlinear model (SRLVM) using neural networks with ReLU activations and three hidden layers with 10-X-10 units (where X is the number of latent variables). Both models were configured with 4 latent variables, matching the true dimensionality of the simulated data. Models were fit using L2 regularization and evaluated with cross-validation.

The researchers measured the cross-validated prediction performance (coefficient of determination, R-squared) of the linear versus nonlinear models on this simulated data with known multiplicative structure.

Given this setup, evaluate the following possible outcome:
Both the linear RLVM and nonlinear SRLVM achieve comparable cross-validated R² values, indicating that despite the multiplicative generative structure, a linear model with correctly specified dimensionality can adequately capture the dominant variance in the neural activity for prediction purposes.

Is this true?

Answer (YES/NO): NO